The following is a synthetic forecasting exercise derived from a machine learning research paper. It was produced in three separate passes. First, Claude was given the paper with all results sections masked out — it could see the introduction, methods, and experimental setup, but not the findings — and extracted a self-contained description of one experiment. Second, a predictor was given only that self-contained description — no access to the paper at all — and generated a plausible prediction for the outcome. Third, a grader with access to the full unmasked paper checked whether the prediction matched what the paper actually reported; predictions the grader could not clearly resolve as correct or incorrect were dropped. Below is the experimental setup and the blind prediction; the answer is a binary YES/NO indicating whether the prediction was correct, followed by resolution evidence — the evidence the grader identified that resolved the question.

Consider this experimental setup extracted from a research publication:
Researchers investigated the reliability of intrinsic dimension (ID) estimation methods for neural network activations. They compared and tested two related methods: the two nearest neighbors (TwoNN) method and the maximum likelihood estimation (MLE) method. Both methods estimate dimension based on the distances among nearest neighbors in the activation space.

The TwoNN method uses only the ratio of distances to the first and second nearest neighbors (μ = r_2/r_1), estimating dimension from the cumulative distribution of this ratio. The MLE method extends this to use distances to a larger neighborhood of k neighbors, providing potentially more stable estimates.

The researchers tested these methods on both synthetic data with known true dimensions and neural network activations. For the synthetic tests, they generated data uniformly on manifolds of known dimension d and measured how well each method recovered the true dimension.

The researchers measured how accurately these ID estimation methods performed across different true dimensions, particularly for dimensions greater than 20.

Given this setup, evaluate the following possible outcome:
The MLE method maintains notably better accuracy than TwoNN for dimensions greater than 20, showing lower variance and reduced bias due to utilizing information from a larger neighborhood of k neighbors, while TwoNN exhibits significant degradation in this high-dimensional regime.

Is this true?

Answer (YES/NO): NO